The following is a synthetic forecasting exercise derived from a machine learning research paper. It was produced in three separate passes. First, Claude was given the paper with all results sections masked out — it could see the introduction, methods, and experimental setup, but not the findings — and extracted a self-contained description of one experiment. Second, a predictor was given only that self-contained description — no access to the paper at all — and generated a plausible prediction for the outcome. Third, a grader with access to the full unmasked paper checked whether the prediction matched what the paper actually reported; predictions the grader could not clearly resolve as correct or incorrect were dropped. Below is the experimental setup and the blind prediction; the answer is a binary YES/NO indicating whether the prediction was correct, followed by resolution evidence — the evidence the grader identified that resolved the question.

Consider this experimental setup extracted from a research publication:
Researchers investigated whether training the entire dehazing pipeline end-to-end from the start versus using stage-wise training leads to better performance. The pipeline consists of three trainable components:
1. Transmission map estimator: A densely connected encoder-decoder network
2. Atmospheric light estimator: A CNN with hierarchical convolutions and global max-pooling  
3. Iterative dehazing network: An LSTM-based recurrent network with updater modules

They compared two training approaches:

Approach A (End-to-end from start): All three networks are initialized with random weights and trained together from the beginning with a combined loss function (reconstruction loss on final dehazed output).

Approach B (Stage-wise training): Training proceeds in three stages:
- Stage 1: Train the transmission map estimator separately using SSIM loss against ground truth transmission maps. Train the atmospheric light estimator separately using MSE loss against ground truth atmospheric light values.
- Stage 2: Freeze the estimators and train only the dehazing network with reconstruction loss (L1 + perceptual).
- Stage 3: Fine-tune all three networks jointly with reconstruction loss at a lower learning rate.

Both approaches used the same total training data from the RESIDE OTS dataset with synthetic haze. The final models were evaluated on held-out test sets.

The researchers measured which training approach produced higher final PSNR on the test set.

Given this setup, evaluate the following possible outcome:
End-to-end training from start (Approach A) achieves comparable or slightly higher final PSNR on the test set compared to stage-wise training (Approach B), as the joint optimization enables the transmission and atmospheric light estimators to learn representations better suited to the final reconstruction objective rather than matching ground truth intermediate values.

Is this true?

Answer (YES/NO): NO